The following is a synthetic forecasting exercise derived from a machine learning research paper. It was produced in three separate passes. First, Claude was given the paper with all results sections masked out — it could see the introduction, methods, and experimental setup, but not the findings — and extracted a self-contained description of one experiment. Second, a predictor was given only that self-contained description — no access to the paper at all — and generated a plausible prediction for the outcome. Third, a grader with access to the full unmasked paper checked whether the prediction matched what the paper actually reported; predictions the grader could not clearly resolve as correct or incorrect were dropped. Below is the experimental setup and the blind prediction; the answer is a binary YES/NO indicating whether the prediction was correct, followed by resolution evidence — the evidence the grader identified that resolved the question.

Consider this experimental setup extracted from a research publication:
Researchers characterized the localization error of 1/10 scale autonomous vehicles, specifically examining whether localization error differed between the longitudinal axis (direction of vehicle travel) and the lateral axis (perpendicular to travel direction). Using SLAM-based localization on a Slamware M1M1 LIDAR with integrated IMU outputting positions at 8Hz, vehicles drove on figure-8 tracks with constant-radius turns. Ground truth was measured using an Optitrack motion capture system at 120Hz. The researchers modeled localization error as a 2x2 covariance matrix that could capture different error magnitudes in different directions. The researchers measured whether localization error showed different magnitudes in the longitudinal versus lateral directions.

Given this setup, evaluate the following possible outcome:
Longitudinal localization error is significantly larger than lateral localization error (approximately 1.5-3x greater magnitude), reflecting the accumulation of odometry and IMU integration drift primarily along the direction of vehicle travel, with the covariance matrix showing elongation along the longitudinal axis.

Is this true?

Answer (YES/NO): NO